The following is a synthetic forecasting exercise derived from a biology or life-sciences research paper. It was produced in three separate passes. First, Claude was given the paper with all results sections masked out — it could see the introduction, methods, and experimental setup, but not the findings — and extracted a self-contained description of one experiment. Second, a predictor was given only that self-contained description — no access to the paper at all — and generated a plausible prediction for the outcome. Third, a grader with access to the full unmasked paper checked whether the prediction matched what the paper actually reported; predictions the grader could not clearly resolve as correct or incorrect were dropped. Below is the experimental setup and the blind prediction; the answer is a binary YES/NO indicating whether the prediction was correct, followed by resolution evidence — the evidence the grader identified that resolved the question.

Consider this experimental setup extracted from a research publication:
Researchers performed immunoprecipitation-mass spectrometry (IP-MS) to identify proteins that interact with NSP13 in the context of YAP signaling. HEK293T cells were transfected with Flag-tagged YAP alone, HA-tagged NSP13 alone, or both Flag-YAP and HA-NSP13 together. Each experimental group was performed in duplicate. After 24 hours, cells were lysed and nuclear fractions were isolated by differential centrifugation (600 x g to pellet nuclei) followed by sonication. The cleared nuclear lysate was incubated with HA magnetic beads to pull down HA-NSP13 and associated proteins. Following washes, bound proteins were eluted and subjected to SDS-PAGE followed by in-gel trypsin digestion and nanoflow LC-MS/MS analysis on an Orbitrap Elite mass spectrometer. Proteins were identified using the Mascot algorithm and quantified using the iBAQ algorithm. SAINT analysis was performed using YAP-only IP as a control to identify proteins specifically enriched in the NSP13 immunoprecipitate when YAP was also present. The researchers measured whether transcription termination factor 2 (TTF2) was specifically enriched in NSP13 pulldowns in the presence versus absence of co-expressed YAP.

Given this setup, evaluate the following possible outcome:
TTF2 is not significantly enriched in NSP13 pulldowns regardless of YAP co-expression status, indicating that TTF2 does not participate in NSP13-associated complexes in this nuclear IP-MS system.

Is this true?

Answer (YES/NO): NO